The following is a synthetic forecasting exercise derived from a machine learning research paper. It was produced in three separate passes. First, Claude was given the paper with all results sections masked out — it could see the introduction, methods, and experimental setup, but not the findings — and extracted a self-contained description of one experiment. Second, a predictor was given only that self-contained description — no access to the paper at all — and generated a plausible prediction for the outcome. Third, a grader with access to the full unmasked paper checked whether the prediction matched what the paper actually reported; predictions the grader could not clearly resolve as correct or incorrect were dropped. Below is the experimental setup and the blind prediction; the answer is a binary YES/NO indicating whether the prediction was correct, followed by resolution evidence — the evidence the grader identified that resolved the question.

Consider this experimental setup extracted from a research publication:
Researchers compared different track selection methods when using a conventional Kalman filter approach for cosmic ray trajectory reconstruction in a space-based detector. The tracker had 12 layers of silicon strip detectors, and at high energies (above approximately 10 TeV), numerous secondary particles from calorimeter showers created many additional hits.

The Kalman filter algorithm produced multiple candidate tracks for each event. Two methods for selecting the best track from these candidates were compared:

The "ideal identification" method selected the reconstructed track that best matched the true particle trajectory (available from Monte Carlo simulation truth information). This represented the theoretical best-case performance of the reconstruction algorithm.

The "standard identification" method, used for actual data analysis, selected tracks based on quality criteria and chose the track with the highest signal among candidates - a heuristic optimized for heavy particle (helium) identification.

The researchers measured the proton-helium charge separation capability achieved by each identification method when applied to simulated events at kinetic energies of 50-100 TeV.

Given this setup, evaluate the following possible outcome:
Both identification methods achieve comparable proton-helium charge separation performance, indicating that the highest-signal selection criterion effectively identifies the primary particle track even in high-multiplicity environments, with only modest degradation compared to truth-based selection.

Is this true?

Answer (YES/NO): NO